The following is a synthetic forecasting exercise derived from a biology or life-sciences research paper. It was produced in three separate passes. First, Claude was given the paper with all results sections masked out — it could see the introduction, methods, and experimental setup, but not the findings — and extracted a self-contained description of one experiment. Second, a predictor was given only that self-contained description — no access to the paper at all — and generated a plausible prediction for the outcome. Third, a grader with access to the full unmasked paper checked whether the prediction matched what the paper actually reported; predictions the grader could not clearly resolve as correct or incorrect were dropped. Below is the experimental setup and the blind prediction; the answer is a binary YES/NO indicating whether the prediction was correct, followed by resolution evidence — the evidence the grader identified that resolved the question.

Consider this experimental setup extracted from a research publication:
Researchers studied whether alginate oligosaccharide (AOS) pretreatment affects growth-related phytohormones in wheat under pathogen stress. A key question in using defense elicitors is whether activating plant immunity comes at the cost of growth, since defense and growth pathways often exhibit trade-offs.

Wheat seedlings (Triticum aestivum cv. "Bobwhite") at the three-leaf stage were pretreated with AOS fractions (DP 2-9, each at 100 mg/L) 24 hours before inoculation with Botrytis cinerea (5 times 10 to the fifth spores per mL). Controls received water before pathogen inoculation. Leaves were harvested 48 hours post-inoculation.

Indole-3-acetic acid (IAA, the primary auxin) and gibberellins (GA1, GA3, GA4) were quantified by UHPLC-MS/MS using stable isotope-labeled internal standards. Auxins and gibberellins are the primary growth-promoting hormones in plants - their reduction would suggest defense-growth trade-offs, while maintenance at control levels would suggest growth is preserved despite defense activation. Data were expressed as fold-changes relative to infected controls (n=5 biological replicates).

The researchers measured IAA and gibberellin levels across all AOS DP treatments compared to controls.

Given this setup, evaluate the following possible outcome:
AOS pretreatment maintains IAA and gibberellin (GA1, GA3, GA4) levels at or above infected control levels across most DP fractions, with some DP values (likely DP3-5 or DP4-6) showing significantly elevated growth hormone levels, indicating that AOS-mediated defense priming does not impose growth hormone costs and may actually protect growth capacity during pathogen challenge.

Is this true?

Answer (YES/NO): YES